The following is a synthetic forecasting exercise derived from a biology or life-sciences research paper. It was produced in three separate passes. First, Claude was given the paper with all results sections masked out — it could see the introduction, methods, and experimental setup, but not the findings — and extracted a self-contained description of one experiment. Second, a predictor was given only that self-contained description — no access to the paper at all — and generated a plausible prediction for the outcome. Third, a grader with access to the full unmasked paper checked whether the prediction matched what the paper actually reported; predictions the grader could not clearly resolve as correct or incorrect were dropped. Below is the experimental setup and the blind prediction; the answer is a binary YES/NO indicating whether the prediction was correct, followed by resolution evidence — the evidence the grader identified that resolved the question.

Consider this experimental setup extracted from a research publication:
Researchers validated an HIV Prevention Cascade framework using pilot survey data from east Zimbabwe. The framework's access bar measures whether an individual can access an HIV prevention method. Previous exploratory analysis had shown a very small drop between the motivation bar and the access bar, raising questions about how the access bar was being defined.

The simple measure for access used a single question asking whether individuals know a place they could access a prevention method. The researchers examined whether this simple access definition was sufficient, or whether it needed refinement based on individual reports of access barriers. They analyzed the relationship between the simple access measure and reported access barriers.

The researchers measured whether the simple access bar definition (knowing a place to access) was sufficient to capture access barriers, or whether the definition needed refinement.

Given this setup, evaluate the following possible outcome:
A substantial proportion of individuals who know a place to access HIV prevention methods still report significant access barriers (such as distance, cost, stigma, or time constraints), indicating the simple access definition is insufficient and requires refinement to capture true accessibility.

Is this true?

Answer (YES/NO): YES